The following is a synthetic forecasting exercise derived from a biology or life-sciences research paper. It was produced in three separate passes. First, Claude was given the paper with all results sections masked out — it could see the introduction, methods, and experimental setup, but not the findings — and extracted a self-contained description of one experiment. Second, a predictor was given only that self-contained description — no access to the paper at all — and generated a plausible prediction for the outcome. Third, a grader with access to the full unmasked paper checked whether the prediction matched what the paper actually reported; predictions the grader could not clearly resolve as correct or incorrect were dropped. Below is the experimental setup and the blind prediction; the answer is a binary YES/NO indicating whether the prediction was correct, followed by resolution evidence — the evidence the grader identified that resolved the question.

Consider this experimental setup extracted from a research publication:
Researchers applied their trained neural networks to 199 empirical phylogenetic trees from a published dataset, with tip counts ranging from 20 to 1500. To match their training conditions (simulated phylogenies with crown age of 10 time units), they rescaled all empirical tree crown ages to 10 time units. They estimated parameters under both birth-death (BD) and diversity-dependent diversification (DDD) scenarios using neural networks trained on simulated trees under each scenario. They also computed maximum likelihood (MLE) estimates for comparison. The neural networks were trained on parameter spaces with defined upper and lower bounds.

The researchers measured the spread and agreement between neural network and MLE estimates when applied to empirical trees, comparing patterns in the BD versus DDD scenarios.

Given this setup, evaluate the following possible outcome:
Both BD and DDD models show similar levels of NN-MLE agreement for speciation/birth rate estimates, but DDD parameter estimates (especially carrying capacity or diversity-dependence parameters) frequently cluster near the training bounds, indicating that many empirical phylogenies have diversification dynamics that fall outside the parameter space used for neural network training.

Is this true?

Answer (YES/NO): NO